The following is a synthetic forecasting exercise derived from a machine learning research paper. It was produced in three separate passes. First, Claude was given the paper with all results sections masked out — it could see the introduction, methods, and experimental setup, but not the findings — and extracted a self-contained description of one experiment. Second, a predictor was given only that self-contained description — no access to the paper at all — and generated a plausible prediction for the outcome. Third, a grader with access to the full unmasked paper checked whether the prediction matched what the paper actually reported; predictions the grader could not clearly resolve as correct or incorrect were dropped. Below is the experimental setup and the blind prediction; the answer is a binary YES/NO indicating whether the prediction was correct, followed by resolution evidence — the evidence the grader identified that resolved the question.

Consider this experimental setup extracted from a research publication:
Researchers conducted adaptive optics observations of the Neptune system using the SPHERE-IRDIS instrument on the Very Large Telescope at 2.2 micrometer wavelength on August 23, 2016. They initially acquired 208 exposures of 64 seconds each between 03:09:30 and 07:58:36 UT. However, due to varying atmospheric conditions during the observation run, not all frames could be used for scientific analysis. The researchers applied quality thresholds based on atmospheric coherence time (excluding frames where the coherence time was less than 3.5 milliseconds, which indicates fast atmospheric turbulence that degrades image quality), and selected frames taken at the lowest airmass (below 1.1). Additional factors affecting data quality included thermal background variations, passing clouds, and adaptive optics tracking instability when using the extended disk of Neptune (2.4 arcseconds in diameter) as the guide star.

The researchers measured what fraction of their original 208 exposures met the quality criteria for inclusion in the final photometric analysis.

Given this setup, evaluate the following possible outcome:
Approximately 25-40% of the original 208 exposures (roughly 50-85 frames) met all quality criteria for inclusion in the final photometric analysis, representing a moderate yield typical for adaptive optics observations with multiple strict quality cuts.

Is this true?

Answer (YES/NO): YES